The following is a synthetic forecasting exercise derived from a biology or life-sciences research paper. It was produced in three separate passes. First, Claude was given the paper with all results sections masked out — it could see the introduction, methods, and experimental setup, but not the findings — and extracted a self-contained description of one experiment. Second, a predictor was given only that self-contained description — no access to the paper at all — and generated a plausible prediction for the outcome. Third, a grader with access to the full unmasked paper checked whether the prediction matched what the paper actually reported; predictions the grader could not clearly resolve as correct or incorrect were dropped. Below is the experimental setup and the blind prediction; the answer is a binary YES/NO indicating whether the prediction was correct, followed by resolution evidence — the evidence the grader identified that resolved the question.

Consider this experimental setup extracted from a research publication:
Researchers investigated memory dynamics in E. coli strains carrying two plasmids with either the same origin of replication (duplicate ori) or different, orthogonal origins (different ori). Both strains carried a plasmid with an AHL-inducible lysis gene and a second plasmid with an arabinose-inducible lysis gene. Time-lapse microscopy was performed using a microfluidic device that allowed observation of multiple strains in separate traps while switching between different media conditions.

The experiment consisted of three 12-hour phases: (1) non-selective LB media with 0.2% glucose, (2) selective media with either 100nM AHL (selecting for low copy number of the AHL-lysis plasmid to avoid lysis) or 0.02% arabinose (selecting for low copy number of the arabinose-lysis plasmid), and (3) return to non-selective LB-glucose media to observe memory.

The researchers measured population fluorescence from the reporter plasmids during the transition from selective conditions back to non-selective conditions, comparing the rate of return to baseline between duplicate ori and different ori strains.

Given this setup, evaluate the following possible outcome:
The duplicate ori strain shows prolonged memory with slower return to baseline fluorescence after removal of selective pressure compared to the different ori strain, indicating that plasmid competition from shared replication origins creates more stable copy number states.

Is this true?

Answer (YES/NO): YES